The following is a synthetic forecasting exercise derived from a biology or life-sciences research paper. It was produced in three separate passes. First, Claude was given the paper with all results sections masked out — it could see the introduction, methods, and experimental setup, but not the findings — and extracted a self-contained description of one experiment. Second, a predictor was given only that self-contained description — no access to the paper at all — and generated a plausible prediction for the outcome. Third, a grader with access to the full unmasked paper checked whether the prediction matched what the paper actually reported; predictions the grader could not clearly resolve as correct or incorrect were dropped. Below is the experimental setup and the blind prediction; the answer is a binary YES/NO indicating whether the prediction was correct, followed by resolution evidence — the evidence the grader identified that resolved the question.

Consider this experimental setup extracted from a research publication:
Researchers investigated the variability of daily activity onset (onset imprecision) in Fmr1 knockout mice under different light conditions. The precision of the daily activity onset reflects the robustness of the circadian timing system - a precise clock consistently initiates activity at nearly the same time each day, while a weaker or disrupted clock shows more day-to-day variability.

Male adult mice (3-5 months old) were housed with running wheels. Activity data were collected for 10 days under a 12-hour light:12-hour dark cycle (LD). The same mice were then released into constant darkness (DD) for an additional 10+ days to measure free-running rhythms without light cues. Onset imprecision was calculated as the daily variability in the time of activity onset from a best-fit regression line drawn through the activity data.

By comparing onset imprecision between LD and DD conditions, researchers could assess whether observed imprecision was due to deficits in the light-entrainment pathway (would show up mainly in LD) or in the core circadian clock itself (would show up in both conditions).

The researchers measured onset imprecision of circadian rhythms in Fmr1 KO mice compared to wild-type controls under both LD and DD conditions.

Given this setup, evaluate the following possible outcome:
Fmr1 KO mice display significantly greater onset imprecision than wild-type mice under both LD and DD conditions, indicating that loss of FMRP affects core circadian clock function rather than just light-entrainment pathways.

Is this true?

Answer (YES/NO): NO